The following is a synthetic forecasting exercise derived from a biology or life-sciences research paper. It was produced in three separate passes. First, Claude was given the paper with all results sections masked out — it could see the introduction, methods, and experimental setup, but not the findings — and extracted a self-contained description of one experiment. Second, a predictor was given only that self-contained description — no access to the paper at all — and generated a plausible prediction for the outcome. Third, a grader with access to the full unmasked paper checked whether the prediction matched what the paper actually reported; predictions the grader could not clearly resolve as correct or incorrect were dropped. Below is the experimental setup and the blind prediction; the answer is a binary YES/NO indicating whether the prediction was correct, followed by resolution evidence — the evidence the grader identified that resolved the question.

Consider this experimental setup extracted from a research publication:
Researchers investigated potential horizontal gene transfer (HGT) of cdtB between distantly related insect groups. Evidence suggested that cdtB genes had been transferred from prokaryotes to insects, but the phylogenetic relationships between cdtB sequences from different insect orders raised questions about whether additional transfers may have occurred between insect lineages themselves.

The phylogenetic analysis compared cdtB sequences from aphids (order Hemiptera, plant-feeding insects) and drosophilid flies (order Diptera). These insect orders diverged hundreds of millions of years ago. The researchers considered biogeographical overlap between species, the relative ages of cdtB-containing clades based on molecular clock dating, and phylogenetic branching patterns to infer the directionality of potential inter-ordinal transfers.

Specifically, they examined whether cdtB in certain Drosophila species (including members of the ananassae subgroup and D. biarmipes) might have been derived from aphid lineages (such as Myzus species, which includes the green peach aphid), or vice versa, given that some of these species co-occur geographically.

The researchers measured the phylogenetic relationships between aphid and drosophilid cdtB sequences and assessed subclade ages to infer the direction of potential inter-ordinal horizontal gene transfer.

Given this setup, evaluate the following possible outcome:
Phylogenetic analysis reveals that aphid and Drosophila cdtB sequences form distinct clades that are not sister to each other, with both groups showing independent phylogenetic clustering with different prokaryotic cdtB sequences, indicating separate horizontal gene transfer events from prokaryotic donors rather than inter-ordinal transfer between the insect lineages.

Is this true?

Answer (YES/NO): NO